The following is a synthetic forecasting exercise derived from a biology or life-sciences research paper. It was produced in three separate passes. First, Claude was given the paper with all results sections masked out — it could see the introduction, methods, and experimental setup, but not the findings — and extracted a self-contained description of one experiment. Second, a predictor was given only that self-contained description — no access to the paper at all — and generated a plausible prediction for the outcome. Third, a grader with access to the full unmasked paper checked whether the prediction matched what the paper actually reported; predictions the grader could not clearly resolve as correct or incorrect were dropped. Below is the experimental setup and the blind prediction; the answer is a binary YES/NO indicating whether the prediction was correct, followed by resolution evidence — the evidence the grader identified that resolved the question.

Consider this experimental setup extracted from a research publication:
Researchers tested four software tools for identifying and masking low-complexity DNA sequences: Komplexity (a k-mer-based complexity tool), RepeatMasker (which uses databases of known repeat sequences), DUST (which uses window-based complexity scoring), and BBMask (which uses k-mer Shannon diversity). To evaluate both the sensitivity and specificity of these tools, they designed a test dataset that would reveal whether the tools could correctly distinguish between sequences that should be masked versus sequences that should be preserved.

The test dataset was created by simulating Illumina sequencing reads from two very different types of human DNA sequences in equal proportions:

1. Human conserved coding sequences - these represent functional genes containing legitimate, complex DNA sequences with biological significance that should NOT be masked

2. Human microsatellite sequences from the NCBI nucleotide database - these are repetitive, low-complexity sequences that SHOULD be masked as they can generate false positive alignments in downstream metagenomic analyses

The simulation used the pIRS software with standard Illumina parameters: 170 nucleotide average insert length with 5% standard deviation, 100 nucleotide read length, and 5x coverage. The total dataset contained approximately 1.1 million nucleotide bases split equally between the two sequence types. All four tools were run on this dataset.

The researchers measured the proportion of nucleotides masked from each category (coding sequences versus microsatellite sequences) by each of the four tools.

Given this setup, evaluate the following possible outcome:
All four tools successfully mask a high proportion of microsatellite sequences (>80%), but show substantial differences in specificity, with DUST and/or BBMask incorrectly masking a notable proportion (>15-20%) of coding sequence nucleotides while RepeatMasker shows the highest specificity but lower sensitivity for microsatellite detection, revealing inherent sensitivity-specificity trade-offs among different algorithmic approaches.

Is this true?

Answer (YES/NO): NO